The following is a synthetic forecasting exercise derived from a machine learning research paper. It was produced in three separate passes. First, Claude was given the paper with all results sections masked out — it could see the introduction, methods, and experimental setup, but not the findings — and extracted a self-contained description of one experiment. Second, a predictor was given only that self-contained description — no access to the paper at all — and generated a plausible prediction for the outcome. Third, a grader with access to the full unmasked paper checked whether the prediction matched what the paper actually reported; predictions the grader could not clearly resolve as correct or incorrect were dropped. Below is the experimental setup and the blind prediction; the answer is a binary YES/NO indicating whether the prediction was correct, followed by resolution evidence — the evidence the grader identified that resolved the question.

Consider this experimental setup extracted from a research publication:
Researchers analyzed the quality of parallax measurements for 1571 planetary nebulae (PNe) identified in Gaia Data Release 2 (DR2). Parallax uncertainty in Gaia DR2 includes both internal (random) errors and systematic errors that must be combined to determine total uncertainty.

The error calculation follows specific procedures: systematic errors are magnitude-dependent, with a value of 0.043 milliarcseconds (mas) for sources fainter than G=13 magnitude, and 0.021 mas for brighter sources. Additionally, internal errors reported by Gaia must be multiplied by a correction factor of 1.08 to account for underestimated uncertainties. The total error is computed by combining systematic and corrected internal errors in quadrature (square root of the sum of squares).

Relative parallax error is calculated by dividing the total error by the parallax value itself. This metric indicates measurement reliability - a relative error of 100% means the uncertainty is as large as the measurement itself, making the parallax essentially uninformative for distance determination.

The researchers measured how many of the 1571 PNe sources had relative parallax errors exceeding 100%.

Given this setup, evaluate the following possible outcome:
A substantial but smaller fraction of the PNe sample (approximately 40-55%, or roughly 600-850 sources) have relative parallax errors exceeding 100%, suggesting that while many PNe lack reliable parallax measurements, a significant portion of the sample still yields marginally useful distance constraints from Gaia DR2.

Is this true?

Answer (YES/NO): NO